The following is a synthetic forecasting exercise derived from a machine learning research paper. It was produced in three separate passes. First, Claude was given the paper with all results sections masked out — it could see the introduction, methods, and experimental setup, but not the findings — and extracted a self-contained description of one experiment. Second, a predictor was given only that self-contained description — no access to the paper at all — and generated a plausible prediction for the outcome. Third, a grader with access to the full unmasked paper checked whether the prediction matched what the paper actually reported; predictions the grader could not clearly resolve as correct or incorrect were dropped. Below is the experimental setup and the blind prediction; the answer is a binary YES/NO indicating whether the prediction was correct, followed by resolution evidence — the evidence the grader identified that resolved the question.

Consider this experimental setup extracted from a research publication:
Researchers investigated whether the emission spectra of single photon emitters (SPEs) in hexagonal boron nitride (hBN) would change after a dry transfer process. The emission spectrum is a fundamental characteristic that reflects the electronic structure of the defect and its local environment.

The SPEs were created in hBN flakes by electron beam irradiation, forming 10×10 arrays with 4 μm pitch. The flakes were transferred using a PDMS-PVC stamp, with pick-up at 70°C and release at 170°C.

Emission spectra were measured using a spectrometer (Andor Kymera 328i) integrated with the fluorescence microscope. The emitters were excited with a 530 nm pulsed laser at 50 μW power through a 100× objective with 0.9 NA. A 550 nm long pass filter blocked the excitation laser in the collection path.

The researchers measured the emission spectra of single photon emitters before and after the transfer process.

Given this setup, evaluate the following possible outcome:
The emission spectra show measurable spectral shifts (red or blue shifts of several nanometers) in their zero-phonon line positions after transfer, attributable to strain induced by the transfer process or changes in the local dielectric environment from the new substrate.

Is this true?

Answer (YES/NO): NO